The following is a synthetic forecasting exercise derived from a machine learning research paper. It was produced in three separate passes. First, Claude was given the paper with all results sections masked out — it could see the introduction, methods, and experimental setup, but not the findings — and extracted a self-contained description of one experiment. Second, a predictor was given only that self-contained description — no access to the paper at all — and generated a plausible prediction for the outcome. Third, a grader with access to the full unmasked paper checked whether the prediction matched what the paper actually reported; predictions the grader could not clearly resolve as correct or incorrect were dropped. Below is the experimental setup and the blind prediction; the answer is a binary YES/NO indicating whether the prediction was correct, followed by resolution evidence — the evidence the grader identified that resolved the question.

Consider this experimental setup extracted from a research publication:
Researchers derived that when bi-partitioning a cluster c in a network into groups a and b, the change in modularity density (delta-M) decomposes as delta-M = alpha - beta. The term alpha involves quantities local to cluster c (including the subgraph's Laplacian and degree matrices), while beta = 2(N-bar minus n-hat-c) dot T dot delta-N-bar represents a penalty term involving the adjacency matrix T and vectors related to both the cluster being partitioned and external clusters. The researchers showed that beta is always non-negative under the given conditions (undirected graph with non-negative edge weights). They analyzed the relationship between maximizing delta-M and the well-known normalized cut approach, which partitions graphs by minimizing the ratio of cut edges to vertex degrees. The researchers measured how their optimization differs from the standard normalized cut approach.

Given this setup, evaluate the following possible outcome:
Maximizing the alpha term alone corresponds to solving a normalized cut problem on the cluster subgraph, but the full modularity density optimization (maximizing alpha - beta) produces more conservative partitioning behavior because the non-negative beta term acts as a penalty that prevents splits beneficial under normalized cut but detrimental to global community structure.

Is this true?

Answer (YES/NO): NO